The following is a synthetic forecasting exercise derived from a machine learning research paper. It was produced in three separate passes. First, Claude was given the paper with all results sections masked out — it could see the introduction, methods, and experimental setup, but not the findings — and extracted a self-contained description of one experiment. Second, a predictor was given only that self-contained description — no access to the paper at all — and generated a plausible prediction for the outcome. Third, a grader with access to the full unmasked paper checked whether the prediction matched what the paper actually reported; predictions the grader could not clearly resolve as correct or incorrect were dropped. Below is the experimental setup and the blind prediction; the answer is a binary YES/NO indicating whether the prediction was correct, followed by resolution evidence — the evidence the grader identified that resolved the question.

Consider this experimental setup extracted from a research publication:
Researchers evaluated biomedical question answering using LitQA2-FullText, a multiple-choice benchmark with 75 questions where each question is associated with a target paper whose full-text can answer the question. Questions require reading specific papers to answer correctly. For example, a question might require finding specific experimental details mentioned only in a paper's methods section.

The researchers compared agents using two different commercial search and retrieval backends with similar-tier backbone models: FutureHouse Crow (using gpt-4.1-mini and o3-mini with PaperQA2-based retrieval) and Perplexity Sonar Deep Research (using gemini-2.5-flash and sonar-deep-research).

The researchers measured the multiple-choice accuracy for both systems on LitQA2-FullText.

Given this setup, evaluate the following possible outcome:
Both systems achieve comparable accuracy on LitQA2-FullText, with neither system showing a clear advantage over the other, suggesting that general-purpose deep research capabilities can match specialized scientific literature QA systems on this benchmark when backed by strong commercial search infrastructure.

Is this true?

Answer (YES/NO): YES